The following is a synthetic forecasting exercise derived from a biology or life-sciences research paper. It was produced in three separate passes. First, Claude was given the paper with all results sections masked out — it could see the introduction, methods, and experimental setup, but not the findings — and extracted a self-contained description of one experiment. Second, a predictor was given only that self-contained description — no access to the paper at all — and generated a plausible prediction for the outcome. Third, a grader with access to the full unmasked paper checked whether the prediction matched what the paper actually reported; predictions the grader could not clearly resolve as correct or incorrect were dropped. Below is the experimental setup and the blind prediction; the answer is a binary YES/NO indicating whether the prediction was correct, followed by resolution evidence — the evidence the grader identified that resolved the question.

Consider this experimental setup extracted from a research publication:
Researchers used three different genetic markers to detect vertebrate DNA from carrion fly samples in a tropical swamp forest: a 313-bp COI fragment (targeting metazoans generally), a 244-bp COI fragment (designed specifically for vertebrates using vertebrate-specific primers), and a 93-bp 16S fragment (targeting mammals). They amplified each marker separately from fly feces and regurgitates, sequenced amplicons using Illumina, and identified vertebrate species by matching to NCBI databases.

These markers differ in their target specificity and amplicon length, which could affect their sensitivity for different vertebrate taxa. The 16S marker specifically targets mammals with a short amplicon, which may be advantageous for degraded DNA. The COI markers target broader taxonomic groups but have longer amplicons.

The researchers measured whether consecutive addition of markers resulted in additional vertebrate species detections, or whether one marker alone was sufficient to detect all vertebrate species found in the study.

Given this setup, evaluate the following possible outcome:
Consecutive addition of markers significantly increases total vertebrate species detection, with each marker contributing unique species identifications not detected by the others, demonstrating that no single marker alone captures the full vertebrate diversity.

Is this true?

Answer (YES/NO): YES